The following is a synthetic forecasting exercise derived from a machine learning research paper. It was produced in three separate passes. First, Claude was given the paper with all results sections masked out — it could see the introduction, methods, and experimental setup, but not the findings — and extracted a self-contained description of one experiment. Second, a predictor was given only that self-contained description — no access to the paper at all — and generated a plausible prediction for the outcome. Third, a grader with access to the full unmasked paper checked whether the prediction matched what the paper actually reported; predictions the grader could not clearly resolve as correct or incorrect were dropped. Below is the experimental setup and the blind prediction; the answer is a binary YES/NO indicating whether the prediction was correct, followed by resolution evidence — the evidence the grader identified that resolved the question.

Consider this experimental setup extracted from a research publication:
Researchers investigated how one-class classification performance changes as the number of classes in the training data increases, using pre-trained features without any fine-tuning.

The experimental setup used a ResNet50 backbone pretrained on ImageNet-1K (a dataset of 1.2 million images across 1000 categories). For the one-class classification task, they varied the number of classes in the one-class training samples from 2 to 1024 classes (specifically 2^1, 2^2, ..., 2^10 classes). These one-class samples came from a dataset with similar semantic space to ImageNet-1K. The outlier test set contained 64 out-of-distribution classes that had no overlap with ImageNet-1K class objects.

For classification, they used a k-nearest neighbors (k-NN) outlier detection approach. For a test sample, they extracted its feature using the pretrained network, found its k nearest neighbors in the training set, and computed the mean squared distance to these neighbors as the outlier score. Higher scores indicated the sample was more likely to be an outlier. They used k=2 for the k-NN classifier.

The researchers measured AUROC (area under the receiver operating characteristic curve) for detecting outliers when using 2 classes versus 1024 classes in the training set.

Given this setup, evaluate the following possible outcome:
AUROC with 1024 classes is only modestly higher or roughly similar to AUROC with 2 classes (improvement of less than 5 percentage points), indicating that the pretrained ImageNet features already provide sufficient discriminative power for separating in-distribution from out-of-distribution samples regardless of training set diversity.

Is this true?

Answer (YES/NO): NO